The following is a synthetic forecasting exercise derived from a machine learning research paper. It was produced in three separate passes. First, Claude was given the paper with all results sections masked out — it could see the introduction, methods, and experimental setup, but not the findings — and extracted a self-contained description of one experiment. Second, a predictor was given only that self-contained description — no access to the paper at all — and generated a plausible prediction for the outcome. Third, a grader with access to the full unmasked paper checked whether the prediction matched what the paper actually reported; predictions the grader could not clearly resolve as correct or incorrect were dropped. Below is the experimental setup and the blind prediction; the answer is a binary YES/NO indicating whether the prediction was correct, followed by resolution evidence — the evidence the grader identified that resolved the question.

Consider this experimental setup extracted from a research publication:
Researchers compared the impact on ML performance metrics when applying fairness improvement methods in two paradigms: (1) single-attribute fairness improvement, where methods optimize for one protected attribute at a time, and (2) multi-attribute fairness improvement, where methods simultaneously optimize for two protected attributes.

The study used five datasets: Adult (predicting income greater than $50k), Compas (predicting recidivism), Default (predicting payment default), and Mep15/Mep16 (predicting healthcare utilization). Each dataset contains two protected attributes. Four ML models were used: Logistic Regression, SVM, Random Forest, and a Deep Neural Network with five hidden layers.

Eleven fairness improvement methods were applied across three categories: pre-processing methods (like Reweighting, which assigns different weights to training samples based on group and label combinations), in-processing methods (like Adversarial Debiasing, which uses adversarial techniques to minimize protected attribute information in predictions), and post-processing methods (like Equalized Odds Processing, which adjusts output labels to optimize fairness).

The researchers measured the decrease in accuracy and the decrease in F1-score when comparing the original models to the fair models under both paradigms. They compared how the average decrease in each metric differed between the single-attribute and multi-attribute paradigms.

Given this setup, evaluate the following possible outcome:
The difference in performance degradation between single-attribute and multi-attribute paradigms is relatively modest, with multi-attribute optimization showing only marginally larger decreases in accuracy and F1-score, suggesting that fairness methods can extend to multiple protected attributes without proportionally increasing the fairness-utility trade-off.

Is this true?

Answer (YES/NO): NO